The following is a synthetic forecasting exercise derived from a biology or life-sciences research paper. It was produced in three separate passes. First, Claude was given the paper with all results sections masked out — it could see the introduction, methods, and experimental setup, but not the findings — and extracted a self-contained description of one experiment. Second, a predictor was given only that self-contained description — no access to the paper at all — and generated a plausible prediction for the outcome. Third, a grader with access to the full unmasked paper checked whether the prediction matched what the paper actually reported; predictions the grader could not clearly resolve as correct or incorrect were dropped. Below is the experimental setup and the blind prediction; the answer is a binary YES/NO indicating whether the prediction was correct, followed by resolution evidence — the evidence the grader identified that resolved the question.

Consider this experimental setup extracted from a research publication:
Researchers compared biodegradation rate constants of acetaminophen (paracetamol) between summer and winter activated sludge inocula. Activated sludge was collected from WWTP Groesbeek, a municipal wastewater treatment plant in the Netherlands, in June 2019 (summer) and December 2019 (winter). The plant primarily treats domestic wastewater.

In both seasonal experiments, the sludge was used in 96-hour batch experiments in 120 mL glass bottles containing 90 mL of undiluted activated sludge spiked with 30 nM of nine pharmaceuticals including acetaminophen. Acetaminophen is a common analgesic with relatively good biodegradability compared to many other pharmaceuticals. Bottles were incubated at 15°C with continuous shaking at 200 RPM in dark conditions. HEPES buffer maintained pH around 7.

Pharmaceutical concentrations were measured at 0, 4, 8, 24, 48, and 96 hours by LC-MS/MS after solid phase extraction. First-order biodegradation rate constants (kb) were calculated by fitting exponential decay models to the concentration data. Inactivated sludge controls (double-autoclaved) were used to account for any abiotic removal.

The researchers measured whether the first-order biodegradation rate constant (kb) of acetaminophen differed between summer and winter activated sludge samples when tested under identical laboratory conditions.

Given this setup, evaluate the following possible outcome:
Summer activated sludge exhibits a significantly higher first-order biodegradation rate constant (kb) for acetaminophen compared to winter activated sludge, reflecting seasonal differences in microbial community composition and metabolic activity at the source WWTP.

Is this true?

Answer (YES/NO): NO